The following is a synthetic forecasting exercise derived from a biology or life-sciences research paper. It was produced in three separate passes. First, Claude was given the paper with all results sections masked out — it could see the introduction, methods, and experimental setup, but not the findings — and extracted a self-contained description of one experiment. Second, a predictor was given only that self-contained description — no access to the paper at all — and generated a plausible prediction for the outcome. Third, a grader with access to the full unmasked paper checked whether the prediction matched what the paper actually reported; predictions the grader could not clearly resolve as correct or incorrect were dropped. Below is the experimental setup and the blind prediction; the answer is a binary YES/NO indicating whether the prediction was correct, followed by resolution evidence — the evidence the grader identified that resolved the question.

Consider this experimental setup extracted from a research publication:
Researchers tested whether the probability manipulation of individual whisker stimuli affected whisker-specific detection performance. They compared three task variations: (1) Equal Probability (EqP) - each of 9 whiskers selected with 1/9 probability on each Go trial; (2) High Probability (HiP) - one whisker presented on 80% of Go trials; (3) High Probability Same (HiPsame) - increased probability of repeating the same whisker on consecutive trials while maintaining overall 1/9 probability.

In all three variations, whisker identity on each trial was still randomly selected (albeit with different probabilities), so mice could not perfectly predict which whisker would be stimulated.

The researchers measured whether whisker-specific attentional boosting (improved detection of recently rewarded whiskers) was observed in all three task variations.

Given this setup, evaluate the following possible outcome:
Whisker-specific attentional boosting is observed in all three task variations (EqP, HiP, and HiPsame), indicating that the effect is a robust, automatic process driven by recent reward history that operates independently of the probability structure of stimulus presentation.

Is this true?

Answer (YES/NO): YES